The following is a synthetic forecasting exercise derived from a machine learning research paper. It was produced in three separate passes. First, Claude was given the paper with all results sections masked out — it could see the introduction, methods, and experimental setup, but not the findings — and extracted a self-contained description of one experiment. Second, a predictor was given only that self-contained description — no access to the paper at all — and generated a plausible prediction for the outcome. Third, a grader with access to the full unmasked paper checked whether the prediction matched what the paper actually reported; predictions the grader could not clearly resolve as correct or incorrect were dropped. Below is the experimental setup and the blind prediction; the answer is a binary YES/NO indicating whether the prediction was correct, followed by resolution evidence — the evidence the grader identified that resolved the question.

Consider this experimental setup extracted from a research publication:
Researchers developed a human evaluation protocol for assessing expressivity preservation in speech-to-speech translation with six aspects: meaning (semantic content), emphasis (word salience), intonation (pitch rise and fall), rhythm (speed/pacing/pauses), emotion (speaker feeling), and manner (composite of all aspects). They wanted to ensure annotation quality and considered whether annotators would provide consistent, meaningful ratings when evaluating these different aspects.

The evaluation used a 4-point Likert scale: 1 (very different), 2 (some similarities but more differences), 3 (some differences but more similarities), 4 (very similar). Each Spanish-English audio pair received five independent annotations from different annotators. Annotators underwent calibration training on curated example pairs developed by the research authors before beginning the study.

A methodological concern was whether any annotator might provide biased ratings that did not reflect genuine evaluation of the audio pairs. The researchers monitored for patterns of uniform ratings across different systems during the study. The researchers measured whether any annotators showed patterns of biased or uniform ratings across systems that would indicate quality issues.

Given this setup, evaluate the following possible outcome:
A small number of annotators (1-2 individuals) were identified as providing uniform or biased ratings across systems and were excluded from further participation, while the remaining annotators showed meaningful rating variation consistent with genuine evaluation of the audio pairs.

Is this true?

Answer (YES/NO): YES